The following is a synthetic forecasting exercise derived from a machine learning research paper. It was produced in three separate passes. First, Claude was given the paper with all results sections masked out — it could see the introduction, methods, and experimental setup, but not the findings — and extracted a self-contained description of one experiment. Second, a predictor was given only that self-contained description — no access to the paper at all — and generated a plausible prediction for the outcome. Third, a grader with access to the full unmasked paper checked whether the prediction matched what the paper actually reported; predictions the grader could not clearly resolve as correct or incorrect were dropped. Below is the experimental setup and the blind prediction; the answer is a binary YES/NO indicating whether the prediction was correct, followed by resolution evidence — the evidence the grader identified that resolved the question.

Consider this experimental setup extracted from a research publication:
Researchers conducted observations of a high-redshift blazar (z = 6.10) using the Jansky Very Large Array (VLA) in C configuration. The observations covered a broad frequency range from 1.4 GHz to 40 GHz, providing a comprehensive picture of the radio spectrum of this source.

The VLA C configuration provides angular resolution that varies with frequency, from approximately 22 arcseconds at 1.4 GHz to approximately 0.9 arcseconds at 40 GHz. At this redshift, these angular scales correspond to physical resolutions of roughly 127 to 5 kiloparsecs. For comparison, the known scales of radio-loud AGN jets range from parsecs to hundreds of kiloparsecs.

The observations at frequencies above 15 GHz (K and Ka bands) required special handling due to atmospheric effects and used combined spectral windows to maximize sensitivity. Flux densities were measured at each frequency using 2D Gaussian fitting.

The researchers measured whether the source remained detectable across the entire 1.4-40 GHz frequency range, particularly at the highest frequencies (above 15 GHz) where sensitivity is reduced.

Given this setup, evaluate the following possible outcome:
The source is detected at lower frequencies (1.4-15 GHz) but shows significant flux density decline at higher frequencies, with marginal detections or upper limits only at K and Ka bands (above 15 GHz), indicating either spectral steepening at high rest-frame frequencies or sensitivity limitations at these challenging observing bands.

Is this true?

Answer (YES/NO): NO